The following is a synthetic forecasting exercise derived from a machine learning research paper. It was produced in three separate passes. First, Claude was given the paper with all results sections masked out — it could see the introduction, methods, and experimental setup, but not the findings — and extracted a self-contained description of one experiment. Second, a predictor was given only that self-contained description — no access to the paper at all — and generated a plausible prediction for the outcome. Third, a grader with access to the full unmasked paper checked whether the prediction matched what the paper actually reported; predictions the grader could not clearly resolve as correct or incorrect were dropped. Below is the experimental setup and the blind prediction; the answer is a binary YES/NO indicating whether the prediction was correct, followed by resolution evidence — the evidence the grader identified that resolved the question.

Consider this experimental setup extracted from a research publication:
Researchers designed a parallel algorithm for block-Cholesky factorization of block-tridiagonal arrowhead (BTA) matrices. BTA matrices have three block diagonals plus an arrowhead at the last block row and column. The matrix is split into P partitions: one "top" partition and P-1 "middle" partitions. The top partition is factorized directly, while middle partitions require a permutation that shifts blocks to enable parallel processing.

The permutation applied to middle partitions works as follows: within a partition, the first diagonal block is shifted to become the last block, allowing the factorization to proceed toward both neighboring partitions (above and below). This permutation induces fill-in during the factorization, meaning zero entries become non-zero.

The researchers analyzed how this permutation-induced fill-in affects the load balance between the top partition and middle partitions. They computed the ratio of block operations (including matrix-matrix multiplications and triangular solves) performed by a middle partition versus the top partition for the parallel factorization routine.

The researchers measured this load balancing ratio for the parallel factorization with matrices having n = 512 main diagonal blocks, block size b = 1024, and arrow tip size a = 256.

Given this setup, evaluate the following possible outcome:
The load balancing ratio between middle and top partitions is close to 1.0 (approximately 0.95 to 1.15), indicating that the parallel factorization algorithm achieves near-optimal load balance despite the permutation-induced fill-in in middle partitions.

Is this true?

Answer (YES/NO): NO